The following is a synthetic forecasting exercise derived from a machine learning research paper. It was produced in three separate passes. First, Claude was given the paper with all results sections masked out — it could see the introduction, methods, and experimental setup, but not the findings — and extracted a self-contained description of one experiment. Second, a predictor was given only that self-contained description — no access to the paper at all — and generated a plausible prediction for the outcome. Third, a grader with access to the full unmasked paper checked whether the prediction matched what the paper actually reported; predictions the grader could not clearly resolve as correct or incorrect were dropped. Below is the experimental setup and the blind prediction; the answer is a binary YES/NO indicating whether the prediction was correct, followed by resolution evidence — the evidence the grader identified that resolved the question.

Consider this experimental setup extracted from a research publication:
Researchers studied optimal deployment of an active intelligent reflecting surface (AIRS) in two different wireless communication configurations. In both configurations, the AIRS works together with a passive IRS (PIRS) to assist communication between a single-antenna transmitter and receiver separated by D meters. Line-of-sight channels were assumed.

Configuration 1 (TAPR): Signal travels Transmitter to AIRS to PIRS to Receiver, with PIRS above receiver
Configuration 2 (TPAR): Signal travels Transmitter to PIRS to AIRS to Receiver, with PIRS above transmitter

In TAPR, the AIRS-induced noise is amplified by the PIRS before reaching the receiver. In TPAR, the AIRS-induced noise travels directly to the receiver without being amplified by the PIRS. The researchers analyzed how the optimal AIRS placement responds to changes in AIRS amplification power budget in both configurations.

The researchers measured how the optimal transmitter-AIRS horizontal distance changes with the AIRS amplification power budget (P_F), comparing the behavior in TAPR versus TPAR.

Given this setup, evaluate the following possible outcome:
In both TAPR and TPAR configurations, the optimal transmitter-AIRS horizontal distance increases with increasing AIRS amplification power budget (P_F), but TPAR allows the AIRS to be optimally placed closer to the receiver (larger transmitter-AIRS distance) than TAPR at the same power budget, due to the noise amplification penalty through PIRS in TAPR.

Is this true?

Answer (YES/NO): NO